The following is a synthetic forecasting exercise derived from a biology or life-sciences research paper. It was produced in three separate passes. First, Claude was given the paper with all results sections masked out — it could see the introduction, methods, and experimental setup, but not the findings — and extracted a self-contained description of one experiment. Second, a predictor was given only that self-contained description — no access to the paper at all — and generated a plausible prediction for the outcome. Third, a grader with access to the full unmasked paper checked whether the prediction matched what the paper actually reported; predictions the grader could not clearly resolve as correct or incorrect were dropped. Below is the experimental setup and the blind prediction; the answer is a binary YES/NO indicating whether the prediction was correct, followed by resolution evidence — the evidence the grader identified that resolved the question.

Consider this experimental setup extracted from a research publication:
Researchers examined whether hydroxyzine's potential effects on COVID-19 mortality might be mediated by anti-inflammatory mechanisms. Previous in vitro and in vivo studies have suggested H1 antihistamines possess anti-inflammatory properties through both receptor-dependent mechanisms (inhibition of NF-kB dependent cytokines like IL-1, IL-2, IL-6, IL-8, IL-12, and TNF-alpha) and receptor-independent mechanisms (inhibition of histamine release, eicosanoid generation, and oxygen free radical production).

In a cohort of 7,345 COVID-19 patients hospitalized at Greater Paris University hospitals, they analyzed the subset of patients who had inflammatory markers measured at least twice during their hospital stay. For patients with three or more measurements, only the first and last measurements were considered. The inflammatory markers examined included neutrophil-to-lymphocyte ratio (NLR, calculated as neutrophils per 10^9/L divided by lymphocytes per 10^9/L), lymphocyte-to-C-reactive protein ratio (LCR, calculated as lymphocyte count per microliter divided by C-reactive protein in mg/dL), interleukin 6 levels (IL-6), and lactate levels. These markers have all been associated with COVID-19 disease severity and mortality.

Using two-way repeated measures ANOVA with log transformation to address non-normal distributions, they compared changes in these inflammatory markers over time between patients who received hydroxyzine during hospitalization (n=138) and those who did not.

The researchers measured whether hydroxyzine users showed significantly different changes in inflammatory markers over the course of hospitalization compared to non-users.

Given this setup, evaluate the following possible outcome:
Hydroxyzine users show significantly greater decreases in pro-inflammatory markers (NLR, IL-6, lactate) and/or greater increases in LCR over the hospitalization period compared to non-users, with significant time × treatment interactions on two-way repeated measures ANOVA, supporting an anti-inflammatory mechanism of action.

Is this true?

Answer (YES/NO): YES